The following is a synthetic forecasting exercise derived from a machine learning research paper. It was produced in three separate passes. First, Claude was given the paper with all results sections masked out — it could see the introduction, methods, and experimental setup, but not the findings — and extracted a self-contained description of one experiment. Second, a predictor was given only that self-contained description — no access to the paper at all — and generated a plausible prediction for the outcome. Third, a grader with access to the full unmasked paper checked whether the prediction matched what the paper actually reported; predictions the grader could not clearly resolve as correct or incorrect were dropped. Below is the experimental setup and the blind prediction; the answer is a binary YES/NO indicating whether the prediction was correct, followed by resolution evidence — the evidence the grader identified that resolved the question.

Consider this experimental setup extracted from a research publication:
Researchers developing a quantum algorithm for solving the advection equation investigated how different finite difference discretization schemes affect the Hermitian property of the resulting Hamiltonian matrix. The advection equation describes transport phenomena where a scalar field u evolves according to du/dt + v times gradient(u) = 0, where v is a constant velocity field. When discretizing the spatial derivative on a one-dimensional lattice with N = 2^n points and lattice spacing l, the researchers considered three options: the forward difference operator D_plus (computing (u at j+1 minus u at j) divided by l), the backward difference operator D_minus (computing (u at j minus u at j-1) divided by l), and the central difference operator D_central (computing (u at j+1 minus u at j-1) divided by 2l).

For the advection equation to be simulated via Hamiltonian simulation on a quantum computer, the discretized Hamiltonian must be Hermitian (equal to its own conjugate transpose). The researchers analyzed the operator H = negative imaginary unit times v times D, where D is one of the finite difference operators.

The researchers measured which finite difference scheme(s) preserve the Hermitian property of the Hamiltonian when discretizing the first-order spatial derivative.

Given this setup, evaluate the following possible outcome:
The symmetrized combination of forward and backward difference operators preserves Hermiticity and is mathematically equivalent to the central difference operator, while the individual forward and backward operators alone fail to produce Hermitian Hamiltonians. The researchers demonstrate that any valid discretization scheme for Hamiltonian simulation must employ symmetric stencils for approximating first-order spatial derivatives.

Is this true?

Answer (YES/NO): NO